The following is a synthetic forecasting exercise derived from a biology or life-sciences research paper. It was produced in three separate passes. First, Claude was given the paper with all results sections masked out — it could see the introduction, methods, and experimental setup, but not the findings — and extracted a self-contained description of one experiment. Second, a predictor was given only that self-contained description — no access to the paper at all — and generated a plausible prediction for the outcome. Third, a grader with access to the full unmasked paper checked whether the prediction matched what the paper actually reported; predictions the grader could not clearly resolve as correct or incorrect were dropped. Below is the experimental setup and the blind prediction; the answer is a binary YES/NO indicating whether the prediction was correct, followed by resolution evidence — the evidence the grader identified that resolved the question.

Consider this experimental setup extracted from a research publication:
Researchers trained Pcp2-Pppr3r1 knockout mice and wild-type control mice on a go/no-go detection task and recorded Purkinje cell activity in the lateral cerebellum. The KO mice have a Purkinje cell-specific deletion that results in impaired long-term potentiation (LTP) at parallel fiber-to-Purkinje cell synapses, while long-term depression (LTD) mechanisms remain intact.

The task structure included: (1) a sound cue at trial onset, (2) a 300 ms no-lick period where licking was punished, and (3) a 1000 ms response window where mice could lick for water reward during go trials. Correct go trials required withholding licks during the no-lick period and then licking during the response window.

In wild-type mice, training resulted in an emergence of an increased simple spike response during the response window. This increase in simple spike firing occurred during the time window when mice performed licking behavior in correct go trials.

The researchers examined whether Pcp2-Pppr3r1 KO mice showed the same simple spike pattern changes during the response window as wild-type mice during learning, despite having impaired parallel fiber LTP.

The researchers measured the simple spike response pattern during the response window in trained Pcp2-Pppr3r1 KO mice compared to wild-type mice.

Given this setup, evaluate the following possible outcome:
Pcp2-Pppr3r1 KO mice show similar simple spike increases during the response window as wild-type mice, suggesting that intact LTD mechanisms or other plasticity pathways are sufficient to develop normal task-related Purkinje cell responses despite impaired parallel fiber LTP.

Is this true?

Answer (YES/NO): NO